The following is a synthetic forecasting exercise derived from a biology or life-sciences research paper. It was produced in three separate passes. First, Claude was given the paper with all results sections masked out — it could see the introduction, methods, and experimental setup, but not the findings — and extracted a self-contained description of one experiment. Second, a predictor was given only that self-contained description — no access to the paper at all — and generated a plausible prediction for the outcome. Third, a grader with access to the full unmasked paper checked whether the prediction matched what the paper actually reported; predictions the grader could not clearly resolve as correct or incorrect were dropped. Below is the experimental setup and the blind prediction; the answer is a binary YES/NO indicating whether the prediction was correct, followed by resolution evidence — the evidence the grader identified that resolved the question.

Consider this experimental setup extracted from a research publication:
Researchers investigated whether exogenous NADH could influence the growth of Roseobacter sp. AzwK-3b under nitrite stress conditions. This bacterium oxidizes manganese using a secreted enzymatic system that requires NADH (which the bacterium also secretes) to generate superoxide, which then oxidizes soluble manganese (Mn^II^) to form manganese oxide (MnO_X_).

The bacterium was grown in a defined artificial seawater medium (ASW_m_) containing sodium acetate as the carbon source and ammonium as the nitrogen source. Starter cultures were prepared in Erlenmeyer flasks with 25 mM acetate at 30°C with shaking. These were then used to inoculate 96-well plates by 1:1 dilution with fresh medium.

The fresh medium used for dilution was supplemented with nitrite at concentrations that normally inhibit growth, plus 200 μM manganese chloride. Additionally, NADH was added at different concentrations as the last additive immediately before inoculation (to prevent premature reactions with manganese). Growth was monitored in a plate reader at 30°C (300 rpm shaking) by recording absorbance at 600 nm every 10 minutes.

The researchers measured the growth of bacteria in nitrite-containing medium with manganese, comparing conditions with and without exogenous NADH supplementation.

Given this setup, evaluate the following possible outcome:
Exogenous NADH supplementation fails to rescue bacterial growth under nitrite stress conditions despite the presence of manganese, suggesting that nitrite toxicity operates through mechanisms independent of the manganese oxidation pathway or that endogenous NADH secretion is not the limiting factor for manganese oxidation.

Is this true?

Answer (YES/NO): NO